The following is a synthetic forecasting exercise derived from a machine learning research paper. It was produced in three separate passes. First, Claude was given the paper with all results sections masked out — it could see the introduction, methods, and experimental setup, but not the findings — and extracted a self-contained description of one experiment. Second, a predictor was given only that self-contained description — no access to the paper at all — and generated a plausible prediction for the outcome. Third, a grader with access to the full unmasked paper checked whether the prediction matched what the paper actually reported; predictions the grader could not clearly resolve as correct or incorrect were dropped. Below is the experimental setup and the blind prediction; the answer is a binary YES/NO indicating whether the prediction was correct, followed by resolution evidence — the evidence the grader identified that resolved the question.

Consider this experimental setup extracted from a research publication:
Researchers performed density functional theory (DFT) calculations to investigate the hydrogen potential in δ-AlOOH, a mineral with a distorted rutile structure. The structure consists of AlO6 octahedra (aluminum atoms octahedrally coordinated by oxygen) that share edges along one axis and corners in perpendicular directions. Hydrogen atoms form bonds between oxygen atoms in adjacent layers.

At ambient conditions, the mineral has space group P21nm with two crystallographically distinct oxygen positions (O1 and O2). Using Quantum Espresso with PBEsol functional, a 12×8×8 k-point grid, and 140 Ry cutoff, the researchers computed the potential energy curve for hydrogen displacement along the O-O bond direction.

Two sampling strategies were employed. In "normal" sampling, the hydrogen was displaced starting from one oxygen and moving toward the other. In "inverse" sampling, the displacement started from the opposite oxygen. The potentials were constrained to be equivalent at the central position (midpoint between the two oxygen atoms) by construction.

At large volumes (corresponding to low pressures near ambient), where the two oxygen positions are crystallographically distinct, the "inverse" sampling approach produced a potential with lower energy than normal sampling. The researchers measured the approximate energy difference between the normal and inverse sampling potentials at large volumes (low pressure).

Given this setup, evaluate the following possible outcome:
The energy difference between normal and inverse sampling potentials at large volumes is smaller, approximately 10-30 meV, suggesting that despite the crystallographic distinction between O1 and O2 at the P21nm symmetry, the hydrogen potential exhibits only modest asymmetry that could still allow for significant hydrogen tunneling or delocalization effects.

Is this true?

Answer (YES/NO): NO